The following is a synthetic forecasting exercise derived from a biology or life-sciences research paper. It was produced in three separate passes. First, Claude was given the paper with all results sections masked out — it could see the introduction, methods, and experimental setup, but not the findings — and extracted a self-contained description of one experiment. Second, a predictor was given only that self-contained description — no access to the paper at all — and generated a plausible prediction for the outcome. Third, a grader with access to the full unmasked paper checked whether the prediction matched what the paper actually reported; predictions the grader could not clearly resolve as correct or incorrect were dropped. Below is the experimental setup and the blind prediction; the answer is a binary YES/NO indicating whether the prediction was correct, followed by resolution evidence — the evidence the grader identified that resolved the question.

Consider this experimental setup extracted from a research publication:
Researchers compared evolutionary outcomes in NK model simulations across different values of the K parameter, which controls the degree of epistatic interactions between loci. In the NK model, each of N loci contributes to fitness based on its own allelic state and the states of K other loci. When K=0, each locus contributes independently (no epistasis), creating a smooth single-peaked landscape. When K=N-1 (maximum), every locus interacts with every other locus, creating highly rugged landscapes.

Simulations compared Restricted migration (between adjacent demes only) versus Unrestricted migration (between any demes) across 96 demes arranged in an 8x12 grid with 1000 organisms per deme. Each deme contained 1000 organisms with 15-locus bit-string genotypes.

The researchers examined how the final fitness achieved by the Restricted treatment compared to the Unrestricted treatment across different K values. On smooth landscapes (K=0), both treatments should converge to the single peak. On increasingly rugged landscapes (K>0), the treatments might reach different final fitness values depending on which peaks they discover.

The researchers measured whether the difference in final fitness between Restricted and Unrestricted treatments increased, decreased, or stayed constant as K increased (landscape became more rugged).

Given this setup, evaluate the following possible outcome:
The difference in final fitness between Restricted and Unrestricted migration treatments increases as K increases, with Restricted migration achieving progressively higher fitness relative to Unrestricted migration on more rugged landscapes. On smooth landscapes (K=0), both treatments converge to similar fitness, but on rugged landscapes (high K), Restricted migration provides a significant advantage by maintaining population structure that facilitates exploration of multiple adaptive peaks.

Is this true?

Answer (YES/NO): YES